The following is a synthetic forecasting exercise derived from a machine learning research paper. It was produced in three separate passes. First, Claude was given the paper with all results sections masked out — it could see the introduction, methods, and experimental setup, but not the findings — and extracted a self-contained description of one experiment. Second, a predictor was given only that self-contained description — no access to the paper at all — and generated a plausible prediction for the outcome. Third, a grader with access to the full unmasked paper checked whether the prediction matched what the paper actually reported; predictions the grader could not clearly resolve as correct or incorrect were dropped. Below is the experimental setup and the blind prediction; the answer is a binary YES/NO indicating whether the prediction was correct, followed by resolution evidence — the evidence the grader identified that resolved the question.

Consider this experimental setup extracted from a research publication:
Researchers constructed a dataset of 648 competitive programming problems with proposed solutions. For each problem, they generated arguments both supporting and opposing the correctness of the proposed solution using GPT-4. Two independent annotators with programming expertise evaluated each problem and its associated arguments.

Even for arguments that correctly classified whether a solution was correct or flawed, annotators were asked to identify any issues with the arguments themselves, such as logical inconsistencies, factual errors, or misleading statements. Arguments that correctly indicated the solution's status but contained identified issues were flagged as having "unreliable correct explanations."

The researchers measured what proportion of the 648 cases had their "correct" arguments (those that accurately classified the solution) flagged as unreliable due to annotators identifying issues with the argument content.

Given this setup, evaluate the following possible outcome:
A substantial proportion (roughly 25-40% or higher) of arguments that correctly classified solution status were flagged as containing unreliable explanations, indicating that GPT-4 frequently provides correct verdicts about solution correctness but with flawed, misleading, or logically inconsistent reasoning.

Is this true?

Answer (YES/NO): YES